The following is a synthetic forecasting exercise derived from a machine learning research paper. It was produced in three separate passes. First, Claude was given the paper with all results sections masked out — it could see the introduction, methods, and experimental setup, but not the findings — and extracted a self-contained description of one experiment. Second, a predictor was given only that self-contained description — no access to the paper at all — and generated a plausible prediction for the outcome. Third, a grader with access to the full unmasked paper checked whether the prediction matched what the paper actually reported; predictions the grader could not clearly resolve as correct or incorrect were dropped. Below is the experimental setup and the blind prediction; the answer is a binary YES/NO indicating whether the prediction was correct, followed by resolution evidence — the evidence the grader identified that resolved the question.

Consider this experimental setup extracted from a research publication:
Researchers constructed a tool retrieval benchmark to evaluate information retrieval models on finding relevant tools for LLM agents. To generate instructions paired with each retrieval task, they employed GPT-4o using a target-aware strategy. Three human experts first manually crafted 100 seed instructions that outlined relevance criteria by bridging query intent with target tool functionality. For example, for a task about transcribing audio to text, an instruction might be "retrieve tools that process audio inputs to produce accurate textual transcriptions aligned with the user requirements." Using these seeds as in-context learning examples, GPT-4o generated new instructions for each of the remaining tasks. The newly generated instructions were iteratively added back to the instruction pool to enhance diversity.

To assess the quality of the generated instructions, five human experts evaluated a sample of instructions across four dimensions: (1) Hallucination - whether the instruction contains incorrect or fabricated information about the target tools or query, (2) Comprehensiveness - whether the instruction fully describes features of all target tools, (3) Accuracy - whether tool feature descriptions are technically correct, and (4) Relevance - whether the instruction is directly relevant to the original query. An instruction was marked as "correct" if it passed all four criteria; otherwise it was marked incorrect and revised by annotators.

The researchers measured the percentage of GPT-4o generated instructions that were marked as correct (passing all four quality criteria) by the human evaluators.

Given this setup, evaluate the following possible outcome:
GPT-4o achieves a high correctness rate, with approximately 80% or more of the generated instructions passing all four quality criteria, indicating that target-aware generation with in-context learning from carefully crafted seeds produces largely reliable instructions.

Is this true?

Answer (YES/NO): YES